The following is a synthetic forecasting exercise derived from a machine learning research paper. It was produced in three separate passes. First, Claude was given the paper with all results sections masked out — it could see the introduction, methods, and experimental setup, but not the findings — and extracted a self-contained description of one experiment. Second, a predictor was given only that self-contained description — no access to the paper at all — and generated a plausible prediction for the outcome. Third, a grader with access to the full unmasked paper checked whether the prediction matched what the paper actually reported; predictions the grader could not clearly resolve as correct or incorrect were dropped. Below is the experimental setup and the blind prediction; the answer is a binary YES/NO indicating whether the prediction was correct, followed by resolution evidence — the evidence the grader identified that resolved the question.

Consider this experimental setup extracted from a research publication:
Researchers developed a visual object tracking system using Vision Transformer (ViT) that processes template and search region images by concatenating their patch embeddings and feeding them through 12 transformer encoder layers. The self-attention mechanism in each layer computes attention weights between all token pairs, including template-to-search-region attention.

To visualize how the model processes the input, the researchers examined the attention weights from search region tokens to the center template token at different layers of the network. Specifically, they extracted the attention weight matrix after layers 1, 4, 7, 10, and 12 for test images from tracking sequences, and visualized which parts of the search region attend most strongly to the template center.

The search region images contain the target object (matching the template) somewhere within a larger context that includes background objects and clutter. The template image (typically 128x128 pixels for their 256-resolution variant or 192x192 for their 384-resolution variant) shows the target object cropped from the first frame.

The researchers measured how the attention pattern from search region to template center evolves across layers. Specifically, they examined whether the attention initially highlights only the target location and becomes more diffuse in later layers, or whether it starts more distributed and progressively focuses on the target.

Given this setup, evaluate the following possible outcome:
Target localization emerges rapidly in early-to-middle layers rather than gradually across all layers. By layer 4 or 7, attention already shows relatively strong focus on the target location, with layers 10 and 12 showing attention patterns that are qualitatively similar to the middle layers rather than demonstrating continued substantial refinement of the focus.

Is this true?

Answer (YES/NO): NO